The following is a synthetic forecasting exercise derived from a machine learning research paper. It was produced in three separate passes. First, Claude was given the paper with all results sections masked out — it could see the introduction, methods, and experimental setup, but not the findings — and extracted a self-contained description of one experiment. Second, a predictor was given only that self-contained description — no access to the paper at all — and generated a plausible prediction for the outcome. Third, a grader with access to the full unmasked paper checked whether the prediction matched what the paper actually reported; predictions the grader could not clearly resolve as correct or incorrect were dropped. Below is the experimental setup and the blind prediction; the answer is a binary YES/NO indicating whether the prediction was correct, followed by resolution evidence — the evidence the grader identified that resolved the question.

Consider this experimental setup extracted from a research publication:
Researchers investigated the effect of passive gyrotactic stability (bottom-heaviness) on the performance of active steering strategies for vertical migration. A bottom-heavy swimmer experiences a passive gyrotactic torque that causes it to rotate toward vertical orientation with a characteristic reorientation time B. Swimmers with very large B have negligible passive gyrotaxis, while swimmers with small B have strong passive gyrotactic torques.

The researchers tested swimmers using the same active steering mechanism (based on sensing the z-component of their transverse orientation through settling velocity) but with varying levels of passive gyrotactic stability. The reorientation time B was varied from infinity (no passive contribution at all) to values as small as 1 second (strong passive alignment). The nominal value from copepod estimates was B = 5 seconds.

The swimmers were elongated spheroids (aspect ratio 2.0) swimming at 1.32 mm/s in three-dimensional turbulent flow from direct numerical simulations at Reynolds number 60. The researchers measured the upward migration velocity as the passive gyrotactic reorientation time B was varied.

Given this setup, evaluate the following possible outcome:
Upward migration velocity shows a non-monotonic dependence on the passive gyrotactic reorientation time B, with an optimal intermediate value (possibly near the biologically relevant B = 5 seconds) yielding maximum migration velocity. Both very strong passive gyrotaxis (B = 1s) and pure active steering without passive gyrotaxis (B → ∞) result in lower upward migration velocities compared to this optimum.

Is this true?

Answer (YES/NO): NO